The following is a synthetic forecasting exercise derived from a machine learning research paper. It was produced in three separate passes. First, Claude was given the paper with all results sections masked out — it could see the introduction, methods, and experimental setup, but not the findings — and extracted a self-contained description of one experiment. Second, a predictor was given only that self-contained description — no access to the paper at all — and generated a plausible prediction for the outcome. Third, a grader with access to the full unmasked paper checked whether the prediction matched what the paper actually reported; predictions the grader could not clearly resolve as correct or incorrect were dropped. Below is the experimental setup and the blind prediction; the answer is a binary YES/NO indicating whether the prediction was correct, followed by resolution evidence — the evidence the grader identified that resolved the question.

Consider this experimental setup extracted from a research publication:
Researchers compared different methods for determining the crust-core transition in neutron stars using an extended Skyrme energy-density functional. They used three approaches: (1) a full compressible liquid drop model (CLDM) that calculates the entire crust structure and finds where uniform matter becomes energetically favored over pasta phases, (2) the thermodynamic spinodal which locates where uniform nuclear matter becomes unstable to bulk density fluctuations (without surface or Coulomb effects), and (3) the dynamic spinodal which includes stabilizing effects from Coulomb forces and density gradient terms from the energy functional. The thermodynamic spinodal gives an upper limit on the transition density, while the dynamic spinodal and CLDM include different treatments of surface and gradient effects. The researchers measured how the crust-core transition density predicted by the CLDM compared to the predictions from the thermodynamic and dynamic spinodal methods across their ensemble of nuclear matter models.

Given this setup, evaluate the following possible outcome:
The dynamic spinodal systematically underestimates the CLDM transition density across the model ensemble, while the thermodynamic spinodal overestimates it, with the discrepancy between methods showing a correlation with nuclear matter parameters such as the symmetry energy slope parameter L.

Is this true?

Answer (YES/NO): NO